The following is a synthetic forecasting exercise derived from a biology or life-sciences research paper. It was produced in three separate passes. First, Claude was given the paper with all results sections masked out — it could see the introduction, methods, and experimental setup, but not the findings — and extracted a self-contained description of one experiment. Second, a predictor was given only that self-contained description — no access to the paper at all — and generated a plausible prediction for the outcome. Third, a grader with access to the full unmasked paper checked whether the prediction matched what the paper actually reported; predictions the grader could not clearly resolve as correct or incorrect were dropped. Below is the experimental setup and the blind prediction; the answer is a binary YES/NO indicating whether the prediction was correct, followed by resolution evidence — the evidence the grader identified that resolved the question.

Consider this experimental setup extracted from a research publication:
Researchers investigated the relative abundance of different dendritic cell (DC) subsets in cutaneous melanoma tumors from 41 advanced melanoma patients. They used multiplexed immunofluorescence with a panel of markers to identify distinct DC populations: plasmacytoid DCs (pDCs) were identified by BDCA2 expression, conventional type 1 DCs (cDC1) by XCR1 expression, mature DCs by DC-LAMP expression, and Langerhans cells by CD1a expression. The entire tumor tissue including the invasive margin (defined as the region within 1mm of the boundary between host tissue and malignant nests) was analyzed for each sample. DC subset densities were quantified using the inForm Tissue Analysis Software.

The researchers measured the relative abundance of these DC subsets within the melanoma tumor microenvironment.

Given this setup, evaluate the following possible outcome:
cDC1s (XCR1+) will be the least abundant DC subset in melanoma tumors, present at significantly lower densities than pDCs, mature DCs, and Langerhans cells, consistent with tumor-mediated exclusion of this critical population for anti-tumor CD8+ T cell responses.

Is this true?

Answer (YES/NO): NO